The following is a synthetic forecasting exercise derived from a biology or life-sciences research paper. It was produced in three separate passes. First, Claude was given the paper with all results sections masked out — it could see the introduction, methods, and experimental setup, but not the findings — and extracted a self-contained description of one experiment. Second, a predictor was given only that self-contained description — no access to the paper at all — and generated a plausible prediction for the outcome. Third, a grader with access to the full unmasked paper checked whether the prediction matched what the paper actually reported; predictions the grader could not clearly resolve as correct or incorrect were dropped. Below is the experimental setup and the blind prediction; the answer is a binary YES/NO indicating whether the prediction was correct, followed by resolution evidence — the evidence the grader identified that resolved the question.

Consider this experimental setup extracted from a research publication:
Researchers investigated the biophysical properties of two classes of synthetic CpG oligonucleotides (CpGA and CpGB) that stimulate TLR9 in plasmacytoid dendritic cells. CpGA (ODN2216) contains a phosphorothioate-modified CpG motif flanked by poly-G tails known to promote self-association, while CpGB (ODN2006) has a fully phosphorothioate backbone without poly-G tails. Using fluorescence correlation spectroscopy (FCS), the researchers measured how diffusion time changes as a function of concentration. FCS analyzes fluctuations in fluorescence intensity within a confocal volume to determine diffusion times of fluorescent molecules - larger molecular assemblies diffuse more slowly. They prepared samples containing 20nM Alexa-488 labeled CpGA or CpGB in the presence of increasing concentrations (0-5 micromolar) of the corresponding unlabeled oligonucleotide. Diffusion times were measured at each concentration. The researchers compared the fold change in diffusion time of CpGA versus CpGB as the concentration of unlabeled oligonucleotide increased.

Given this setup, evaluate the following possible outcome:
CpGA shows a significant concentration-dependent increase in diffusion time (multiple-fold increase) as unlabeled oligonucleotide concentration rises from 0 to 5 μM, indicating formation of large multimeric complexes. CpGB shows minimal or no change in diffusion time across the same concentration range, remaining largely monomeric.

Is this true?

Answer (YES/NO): YES